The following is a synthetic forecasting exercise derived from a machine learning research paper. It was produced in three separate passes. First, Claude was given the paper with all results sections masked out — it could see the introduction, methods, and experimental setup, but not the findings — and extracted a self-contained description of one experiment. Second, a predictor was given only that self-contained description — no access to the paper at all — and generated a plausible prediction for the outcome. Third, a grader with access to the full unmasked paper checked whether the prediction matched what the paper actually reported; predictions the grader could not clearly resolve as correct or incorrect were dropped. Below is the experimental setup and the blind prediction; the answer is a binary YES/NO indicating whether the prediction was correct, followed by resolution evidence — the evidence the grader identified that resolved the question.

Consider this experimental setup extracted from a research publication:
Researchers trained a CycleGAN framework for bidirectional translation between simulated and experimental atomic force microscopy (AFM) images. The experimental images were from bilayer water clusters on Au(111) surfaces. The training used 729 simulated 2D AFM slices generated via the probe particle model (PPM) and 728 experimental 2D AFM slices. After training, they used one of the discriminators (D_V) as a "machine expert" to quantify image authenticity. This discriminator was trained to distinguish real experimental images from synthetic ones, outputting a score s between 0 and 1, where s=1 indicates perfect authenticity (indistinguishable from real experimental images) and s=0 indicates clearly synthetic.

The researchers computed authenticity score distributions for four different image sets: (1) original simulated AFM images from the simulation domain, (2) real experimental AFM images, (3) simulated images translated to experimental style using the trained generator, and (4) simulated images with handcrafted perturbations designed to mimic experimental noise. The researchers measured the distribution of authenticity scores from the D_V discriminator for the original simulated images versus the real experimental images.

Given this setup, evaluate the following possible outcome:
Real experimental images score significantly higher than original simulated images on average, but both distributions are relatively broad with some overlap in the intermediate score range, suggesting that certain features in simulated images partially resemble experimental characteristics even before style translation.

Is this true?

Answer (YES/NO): NO